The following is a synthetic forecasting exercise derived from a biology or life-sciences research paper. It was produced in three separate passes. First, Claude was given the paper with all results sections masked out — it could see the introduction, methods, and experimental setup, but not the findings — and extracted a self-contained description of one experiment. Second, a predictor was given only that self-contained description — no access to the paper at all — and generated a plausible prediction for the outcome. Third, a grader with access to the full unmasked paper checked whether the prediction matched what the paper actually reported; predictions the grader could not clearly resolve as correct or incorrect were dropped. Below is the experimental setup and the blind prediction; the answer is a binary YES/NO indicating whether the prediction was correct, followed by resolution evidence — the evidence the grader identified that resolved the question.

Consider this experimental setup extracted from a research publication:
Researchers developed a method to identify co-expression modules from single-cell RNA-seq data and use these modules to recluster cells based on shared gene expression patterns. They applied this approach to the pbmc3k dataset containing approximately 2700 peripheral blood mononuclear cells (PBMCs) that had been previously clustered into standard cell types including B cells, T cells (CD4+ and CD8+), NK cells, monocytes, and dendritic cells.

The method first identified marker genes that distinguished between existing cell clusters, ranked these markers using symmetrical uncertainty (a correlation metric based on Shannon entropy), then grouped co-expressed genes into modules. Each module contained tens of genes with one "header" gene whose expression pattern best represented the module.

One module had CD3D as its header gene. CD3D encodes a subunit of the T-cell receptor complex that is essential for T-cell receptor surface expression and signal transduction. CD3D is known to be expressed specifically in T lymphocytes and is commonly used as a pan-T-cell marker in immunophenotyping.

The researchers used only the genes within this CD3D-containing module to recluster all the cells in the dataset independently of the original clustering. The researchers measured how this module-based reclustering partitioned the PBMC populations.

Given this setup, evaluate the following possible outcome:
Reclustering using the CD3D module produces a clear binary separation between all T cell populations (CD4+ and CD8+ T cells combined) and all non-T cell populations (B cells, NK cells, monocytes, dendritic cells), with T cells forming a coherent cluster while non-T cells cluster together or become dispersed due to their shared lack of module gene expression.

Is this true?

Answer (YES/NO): YES